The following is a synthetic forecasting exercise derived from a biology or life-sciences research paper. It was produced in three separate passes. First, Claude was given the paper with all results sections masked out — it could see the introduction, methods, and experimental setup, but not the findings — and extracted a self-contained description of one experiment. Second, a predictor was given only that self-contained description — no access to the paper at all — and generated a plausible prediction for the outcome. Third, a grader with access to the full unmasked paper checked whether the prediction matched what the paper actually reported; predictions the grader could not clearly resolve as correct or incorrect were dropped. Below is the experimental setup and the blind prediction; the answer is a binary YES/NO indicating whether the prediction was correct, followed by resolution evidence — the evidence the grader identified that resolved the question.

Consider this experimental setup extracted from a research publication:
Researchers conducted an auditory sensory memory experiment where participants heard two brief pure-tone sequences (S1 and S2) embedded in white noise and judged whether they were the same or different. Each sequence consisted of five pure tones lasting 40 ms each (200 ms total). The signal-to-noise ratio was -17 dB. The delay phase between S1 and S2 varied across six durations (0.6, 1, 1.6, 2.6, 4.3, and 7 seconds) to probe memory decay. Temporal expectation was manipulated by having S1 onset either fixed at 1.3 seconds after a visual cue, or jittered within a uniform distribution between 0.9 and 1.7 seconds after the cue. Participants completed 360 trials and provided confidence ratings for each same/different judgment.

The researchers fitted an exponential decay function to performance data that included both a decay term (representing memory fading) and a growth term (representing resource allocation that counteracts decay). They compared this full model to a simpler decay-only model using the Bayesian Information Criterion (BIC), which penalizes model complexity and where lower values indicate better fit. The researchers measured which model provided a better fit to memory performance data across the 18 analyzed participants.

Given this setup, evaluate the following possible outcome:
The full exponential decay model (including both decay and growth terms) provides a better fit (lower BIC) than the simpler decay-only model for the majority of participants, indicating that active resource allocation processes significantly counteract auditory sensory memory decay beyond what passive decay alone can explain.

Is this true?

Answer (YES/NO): YES